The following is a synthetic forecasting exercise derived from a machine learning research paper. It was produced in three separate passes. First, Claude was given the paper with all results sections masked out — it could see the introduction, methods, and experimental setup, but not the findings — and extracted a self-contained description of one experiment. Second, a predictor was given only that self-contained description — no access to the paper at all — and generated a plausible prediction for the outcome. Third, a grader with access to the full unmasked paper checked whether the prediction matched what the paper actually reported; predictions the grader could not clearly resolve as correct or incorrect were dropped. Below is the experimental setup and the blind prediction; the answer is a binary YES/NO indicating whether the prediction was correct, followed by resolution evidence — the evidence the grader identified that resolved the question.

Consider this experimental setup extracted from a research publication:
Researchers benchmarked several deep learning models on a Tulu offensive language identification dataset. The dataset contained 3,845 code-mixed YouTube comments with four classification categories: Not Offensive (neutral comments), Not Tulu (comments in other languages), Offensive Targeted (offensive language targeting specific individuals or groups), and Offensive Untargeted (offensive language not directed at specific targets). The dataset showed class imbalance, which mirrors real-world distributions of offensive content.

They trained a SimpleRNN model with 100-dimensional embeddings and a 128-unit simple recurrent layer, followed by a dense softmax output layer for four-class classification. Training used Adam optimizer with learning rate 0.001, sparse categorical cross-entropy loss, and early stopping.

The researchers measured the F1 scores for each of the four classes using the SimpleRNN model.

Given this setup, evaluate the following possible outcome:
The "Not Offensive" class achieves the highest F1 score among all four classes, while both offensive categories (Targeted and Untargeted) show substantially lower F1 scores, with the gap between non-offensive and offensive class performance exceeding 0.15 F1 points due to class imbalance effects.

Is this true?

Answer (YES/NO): NO